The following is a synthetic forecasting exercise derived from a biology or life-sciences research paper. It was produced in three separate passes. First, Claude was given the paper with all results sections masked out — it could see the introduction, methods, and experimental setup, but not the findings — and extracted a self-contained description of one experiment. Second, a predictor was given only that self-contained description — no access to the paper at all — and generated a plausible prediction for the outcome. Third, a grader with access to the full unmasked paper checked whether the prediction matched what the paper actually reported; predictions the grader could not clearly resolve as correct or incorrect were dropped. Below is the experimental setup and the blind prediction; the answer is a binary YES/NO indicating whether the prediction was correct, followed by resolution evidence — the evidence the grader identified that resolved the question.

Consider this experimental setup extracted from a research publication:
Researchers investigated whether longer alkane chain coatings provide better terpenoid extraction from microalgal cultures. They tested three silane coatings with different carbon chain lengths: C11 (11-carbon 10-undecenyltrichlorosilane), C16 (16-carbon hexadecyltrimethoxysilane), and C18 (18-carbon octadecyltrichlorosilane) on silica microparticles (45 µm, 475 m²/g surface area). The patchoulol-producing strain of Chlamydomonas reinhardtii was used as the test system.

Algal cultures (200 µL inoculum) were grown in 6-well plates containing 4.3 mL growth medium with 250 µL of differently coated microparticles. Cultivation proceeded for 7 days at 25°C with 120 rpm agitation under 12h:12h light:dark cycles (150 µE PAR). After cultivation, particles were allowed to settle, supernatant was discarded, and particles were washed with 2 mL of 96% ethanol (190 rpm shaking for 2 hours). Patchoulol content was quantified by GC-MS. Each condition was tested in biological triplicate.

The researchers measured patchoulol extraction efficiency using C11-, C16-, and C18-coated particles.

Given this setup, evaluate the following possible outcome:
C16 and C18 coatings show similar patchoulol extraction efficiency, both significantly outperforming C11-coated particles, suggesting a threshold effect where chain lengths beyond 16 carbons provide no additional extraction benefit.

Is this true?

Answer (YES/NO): NO